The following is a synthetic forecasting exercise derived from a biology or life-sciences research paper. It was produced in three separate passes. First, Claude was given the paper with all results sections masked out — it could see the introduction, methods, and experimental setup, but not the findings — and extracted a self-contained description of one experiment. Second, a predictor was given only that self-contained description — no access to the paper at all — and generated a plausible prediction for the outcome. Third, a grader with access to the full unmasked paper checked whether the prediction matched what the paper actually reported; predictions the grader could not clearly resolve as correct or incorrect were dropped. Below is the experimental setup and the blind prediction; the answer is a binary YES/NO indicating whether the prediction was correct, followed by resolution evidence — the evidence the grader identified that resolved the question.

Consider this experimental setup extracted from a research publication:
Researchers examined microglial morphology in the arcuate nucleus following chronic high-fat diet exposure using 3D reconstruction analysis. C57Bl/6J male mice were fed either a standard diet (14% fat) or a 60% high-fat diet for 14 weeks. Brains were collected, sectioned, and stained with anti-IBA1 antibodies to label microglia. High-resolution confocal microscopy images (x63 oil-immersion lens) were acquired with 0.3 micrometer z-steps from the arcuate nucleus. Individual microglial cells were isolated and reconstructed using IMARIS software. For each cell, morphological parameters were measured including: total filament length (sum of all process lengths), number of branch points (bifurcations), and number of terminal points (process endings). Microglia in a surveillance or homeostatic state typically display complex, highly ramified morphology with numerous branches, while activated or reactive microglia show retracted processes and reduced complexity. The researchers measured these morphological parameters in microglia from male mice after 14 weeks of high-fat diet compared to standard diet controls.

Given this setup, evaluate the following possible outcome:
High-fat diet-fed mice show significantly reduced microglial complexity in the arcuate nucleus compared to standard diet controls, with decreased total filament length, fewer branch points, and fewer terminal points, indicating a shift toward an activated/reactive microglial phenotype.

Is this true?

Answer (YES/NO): NO